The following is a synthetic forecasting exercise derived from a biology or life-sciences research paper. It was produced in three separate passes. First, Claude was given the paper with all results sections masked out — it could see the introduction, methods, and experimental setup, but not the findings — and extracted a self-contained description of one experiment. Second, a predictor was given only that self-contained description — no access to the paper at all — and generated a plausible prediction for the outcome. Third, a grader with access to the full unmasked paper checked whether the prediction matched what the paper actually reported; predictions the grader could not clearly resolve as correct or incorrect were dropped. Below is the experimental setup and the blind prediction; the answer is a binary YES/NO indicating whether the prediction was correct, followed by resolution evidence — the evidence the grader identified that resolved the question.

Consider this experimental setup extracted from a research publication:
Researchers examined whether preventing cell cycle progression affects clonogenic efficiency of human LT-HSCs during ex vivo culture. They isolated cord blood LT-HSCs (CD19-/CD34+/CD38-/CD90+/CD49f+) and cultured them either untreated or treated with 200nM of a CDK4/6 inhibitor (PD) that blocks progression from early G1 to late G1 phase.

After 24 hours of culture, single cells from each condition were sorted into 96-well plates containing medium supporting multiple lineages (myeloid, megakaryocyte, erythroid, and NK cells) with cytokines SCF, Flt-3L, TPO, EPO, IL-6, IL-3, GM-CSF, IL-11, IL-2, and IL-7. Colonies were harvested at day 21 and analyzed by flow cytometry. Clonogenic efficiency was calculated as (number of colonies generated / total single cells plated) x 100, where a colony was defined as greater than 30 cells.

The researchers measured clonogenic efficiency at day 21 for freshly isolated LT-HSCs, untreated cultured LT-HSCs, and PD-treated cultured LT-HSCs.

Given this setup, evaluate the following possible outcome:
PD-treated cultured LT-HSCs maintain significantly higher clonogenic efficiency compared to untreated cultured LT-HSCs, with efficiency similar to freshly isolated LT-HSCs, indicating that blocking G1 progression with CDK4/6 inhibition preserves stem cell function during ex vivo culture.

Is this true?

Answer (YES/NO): NO